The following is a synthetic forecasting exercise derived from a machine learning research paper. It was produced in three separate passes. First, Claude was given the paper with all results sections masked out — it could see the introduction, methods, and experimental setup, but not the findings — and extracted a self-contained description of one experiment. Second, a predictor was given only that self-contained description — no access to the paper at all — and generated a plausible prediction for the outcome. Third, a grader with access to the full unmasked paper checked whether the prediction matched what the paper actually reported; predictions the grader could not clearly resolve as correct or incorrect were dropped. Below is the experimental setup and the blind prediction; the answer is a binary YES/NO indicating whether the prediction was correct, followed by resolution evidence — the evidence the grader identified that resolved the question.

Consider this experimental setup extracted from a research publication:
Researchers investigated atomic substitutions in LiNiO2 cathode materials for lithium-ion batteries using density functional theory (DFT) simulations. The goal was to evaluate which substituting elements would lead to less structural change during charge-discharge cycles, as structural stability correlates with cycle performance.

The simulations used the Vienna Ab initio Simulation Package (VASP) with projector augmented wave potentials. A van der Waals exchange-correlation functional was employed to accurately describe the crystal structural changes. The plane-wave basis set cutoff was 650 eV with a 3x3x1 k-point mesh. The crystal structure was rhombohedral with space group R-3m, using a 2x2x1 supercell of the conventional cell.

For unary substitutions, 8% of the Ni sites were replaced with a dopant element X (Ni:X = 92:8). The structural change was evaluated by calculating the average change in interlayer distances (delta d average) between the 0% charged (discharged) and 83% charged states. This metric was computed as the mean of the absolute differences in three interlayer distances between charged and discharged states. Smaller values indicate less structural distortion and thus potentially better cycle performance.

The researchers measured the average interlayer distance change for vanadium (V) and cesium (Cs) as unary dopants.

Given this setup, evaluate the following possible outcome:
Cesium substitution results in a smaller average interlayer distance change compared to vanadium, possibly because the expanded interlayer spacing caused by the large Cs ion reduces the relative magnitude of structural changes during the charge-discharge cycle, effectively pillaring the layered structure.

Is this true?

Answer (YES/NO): NO